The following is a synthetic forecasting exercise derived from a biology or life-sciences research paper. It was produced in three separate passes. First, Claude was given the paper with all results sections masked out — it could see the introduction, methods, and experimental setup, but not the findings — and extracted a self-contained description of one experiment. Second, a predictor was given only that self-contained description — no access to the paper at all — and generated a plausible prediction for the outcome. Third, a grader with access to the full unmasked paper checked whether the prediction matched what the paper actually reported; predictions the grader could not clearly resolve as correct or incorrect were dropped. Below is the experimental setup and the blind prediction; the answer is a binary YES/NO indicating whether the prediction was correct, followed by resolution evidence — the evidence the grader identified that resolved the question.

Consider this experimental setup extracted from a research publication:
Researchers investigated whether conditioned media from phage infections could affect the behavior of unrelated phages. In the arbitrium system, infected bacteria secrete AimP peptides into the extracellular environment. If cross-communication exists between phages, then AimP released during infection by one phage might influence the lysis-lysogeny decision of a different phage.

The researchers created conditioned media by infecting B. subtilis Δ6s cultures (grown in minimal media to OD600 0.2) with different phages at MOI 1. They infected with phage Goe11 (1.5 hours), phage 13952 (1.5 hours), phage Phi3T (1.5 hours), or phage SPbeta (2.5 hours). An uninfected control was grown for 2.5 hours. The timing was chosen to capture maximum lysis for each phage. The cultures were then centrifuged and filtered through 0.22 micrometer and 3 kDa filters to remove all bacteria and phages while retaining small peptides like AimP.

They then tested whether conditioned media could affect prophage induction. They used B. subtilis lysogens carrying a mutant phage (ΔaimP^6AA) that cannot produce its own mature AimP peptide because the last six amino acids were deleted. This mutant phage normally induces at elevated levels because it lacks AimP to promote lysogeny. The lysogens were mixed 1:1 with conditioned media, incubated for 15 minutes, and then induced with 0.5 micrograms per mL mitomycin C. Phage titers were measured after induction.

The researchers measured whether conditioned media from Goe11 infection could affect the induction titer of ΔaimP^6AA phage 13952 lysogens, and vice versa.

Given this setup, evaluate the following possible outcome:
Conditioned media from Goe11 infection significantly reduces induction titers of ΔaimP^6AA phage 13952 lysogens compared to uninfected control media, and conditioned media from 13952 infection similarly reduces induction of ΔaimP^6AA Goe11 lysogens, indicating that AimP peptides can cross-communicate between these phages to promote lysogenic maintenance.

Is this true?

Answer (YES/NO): YES